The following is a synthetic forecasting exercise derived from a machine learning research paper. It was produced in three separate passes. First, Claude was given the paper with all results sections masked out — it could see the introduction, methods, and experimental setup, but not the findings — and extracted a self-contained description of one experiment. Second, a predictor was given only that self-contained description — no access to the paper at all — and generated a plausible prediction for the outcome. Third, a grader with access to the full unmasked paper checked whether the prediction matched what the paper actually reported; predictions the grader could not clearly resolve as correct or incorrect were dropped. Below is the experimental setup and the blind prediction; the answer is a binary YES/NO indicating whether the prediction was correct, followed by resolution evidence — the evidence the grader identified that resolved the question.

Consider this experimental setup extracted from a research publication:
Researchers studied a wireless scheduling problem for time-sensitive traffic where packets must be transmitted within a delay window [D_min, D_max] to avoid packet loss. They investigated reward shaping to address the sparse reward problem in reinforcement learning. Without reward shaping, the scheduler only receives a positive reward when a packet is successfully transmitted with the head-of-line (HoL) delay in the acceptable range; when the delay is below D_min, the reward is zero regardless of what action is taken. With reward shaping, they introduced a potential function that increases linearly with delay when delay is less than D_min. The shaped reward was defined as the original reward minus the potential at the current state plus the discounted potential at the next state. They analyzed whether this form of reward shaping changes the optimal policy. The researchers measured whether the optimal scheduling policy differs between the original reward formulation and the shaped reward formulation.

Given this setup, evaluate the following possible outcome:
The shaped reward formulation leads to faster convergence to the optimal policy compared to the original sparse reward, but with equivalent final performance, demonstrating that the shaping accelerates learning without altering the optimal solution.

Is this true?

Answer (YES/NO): YES